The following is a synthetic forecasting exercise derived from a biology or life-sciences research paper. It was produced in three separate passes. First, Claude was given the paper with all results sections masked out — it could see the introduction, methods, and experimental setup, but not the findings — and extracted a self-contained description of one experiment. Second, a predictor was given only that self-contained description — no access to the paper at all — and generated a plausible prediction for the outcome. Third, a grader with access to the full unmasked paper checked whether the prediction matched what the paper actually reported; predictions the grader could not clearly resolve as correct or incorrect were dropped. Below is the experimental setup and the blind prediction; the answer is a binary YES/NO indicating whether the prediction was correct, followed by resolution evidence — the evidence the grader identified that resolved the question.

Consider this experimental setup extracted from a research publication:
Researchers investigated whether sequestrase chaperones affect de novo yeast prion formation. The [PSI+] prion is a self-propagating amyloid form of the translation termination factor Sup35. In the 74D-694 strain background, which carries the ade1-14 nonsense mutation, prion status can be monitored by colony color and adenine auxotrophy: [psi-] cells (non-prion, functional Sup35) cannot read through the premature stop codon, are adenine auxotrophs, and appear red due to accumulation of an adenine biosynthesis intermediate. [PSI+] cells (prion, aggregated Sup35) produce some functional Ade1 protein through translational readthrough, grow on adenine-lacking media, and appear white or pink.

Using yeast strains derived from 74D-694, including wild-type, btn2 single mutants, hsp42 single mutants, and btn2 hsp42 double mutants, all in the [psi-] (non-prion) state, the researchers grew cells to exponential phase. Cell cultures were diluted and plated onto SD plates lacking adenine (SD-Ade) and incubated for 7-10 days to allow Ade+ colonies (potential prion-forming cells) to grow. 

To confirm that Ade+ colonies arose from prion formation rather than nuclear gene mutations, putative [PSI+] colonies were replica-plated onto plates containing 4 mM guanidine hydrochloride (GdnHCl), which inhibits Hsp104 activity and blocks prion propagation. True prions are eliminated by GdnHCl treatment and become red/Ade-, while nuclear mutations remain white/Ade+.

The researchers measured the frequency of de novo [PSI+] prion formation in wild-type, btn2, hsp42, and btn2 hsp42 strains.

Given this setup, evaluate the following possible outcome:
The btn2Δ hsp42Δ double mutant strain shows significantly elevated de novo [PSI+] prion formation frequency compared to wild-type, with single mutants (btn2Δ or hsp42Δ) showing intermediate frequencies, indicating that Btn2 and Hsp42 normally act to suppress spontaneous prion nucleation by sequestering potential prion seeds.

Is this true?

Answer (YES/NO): NO